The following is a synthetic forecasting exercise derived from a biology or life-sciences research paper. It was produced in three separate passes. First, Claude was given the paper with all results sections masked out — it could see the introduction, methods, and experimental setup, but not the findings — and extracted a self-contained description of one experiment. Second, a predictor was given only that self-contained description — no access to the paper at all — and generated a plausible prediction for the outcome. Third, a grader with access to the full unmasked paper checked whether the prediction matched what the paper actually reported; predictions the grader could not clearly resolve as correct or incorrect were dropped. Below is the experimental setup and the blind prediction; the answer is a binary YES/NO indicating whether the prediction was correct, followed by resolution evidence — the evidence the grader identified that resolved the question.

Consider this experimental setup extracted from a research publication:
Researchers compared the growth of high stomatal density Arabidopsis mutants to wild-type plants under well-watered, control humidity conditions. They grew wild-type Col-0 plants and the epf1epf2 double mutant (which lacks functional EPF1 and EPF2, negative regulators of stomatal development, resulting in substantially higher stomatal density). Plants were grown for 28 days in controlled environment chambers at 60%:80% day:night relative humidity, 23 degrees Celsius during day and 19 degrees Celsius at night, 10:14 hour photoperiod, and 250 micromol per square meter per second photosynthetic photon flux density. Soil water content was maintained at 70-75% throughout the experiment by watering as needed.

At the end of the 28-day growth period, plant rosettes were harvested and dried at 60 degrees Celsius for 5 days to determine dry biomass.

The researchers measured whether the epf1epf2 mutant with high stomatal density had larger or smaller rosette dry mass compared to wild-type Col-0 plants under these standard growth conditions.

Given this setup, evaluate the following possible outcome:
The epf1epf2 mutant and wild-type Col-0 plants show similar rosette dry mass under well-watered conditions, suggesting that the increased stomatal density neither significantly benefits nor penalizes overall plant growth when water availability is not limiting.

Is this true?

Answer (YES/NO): NO